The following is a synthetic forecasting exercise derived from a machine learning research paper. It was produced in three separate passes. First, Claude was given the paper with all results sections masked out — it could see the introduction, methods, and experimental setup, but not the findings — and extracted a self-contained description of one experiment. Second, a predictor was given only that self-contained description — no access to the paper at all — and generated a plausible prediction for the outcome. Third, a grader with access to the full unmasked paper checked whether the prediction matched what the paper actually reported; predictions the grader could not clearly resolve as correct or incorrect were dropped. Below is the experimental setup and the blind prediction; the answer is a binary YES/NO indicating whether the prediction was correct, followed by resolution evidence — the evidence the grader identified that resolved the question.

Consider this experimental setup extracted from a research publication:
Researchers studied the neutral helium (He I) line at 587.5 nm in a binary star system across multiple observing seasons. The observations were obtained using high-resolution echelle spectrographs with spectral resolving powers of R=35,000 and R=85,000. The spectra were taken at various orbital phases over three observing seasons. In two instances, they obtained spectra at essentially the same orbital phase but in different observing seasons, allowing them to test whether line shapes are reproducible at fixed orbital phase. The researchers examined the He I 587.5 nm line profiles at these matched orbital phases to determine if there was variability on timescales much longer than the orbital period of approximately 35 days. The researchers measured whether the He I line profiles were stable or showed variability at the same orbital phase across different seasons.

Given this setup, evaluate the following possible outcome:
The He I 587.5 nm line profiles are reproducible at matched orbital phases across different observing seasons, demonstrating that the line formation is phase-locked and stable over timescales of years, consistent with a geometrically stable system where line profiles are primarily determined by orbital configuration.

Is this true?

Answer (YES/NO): NO